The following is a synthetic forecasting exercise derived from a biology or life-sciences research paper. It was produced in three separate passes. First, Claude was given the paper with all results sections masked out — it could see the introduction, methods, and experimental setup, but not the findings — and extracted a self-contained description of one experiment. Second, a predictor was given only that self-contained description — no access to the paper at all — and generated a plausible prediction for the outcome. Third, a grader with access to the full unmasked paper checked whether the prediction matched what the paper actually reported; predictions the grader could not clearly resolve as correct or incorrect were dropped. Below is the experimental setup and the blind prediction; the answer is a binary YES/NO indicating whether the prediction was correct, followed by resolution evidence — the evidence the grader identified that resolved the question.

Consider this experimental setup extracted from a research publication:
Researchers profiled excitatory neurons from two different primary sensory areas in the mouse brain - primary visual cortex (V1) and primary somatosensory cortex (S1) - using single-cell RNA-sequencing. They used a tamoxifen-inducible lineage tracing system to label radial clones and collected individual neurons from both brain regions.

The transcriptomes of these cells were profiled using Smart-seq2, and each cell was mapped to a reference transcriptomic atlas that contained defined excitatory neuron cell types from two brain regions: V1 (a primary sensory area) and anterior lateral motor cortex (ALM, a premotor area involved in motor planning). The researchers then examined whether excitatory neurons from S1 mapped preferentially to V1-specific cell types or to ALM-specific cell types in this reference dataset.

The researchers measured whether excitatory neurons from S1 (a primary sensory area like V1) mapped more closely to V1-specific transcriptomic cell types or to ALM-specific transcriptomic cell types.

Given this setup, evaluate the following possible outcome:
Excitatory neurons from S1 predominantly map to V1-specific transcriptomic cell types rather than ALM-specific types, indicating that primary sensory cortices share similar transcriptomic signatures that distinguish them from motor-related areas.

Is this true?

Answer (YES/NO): YES